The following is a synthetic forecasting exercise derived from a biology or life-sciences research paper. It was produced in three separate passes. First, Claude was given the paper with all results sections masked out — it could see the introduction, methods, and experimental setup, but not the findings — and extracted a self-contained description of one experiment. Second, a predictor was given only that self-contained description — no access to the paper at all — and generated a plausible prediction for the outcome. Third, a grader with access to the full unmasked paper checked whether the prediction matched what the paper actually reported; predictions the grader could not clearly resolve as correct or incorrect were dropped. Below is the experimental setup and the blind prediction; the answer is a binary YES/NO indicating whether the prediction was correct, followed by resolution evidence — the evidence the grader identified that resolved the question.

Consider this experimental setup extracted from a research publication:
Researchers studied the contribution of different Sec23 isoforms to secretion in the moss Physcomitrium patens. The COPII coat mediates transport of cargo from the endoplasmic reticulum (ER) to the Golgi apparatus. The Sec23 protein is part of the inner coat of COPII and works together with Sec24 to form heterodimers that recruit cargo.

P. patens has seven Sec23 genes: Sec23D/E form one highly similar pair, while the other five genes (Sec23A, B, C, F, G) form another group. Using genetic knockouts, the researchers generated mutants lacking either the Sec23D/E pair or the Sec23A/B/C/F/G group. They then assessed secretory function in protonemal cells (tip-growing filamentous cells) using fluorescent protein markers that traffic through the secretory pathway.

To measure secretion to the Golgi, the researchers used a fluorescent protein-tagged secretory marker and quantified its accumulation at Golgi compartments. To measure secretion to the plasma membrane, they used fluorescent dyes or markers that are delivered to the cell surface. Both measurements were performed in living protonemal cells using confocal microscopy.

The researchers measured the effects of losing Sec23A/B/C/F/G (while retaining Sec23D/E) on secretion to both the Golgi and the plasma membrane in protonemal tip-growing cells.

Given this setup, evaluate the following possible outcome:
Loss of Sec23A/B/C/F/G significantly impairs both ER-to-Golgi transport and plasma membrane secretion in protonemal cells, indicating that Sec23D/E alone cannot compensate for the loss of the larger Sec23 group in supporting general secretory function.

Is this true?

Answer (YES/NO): NO